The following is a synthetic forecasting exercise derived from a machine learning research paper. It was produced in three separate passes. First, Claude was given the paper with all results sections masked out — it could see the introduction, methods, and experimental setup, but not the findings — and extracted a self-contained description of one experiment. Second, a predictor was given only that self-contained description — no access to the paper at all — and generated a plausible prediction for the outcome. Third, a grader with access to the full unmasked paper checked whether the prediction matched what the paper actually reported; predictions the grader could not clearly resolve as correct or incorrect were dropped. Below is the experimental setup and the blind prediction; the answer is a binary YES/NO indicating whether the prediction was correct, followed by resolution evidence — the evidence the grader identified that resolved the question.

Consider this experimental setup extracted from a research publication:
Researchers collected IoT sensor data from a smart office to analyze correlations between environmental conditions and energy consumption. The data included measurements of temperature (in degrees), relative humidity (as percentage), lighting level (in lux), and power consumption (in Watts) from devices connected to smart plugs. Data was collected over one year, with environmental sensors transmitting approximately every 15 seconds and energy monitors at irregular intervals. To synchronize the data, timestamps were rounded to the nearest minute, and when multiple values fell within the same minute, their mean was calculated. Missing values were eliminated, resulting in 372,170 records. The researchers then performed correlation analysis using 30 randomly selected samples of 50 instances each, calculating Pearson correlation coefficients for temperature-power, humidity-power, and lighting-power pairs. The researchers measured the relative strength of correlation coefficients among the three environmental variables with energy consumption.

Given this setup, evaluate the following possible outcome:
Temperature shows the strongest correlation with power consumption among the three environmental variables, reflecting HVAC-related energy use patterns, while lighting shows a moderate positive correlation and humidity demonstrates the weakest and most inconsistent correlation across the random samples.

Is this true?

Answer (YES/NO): YES